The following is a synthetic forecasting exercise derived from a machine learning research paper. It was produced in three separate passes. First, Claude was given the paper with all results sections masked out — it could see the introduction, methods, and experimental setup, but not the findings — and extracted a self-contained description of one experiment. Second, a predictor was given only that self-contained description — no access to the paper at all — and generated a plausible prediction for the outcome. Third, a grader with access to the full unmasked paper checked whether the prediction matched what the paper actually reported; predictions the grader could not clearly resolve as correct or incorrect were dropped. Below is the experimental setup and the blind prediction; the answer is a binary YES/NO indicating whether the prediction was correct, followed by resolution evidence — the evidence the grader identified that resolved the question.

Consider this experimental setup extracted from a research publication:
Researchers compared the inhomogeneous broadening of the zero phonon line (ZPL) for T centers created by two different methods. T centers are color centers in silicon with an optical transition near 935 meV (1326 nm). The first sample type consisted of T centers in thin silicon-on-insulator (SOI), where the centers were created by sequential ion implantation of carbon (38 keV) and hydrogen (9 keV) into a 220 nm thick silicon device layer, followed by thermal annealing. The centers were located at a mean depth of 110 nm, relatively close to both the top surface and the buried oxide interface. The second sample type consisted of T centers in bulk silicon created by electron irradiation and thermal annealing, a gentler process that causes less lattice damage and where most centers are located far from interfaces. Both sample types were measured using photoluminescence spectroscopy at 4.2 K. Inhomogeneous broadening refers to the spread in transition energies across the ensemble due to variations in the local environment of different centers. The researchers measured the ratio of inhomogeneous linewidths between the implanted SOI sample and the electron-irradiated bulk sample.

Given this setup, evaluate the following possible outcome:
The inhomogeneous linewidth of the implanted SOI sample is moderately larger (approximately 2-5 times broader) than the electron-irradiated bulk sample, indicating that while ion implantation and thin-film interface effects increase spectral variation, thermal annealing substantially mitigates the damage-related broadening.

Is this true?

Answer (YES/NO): NO